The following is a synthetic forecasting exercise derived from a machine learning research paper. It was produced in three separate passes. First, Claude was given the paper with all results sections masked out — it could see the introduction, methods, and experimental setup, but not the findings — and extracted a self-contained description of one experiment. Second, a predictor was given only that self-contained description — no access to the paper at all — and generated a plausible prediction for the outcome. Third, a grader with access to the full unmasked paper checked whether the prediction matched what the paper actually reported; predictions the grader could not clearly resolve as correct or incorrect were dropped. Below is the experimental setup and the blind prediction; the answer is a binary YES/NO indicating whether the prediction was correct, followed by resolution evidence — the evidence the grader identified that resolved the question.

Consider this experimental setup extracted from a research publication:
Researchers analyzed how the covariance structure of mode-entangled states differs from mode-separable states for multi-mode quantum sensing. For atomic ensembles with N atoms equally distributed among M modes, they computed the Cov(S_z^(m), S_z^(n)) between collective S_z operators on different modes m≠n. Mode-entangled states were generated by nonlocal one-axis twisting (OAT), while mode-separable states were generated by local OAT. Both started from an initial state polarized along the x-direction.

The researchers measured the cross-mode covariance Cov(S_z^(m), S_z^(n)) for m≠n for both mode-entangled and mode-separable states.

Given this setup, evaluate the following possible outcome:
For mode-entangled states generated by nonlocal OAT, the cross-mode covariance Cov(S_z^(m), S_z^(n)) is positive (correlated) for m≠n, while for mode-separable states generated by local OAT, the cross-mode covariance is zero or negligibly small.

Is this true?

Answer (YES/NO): NO